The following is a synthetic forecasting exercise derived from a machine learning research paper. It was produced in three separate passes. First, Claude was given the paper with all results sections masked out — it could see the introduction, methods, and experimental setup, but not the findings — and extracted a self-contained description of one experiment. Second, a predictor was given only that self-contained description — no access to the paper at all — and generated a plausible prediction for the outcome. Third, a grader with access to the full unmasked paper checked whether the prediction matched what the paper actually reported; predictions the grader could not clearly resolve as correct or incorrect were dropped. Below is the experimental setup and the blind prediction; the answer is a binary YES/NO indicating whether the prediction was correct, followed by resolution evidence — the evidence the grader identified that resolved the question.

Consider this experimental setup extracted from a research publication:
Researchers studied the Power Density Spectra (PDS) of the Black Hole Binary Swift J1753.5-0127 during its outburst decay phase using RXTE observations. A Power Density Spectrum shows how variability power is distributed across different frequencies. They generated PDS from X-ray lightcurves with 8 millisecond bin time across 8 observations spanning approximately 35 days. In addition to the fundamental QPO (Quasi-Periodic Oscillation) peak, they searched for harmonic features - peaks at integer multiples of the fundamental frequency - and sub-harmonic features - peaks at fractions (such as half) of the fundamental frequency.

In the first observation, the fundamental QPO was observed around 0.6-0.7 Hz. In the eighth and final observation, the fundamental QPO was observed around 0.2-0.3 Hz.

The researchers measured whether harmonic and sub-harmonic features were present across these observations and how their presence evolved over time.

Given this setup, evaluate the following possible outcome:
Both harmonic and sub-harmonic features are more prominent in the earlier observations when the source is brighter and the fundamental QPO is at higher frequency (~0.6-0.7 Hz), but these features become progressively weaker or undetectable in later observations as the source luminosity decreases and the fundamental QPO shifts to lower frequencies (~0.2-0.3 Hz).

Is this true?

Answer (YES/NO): NO